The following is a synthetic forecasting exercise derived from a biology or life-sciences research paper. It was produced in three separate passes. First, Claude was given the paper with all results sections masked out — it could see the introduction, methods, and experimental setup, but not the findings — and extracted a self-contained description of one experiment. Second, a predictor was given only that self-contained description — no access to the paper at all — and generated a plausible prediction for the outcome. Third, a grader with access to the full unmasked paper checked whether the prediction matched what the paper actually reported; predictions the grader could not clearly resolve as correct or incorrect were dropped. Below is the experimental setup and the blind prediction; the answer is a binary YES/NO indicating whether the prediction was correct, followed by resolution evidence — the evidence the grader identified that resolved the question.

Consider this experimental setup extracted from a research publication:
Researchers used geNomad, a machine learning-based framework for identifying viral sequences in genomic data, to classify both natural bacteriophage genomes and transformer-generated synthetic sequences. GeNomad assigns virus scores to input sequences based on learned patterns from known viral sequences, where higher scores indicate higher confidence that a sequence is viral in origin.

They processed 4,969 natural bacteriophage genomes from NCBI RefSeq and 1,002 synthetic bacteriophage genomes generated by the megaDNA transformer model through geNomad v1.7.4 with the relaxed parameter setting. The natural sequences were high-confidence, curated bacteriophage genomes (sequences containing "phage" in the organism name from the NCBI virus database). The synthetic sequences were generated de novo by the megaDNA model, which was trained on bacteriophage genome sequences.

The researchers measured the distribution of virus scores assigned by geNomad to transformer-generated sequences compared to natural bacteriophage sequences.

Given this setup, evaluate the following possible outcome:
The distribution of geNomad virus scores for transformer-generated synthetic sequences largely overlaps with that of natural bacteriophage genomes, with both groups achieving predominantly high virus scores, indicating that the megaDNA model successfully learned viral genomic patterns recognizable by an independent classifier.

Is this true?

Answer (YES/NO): NO